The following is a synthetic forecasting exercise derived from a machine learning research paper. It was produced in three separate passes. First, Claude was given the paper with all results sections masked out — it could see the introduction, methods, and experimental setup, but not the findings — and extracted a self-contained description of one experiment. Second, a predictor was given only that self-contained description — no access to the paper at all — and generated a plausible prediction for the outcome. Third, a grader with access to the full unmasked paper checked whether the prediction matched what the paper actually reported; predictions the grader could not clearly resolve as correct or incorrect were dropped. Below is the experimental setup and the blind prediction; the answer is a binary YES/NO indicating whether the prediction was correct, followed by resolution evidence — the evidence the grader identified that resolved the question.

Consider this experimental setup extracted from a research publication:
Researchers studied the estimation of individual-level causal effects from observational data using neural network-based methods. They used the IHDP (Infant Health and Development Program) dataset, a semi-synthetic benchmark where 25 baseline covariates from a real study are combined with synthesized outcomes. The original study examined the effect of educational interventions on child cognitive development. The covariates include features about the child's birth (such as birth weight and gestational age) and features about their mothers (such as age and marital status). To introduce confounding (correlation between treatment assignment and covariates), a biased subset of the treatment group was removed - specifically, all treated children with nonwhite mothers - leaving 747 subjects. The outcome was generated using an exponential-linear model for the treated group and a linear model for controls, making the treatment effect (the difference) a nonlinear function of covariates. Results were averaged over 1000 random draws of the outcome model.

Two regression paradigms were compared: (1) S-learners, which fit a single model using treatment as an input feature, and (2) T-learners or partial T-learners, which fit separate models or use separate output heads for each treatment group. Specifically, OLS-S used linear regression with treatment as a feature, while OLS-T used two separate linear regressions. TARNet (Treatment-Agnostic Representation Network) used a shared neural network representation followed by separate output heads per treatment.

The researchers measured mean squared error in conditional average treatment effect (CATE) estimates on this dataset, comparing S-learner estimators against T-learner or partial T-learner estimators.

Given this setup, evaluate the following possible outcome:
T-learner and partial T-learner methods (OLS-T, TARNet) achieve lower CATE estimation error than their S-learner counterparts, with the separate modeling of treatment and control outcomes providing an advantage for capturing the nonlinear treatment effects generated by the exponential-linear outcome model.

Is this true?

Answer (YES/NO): YES